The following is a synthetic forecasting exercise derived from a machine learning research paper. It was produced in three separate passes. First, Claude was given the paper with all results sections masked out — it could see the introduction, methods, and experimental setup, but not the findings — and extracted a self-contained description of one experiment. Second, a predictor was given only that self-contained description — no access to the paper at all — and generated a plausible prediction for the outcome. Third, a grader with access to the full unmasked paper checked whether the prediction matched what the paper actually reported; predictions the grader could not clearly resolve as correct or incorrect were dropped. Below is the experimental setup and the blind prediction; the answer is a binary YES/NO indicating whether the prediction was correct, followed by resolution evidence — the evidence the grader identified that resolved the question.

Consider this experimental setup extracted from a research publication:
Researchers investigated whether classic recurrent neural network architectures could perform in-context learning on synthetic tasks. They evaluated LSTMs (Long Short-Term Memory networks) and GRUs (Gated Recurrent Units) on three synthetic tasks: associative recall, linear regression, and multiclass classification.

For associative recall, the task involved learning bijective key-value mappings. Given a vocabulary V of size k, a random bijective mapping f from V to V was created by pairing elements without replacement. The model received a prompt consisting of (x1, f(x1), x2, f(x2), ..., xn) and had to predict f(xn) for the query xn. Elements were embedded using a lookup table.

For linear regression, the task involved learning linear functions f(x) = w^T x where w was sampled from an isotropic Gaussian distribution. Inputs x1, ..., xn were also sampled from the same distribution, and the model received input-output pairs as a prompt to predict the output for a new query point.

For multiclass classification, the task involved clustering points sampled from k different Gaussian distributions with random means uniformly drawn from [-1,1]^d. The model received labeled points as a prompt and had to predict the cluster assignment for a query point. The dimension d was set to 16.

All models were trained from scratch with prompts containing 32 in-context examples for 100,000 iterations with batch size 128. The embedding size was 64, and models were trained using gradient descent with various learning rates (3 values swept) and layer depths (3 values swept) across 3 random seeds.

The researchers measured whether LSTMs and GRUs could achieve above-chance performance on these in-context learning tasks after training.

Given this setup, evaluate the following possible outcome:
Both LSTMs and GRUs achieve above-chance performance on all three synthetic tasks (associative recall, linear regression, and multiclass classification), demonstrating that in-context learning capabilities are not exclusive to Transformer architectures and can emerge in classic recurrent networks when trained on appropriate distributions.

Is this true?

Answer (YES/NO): YES